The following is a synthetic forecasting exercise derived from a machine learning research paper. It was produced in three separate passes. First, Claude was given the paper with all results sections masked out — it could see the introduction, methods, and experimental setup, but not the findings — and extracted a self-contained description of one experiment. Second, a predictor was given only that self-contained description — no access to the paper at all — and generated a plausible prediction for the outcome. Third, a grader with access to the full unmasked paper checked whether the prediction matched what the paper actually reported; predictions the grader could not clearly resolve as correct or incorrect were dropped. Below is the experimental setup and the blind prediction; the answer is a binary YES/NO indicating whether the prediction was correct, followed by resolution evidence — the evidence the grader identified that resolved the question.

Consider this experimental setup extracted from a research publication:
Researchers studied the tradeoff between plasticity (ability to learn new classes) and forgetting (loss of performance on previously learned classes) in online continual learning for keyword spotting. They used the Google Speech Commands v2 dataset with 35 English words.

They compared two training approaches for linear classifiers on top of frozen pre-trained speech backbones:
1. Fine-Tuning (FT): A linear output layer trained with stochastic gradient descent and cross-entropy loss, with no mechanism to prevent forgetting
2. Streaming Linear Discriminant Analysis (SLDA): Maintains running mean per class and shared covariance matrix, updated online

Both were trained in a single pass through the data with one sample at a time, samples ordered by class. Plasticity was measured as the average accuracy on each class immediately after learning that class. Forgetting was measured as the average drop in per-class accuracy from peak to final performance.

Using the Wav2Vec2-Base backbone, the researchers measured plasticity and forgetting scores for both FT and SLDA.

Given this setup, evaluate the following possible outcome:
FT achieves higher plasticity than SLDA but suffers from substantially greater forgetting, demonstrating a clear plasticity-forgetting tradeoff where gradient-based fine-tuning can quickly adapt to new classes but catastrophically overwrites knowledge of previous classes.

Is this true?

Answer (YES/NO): YES